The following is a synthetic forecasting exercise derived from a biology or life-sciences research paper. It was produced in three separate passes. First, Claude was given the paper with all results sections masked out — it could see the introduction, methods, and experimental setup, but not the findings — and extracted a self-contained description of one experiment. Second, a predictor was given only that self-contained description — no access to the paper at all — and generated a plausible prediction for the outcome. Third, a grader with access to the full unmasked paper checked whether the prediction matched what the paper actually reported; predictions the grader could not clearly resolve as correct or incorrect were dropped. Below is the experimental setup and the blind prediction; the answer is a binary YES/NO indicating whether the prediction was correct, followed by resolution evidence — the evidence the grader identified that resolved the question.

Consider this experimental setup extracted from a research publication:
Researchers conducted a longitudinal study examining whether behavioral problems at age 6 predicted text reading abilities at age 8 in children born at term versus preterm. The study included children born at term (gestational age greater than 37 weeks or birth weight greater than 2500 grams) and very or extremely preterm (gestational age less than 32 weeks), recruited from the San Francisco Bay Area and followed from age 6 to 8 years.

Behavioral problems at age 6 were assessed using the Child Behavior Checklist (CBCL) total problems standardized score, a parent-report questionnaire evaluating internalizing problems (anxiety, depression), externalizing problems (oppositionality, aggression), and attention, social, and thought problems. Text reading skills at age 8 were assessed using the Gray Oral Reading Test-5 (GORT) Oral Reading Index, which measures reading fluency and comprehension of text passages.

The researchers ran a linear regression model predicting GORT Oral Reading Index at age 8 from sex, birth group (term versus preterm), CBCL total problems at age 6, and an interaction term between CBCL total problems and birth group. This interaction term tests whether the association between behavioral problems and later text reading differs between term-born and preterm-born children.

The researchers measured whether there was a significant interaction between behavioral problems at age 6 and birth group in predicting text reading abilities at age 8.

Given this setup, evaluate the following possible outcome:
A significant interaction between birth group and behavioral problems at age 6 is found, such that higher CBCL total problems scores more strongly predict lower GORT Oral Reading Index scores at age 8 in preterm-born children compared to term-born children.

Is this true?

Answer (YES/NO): NO